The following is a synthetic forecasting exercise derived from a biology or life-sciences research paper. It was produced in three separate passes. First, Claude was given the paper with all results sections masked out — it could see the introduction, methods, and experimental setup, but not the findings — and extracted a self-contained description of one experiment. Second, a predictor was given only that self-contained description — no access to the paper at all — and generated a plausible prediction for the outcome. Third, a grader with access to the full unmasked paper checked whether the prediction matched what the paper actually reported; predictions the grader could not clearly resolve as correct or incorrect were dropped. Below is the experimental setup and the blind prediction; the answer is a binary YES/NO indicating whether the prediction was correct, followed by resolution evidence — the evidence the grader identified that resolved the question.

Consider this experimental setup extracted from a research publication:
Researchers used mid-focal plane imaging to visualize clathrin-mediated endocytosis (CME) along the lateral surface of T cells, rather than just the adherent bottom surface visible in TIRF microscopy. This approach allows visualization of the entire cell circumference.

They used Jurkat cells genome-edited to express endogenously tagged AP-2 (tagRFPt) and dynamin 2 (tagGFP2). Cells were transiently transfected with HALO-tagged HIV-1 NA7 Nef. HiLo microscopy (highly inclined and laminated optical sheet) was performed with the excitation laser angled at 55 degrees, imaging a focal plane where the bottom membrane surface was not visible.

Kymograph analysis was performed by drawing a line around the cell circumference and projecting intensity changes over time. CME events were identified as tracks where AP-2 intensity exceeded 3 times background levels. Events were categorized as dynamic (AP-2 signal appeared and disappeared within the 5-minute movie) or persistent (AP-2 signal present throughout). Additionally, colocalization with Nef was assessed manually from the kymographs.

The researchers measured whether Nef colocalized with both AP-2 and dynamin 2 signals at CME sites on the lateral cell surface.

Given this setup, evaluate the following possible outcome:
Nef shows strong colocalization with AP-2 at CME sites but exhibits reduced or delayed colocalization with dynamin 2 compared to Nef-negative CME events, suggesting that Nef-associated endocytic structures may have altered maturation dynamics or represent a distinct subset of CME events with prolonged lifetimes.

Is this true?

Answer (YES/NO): NO